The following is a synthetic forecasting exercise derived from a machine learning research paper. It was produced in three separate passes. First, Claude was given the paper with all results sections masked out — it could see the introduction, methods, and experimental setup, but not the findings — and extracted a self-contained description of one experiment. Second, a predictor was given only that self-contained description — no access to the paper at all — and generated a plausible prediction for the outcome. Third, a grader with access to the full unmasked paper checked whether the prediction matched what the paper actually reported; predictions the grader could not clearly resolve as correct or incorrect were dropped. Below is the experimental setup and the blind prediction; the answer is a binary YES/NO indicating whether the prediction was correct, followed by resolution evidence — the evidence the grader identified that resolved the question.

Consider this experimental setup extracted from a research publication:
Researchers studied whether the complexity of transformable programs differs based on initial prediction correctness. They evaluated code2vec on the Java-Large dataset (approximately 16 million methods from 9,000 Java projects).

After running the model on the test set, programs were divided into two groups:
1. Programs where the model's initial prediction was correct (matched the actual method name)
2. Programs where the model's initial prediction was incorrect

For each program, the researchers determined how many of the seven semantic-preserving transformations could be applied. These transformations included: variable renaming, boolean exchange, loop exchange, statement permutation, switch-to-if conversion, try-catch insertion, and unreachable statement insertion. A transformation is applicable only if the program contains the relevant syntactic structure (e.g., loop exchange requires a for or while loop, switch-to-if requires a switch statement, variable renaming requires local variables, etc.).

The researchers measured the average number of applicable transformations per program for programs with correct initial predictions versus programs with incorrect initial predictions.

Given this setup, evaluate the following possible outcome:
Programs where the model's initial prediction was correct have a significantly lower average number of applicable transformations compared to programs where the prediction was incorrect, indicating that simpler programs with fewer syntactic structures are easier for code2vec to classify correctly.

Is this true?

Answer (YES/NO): YES